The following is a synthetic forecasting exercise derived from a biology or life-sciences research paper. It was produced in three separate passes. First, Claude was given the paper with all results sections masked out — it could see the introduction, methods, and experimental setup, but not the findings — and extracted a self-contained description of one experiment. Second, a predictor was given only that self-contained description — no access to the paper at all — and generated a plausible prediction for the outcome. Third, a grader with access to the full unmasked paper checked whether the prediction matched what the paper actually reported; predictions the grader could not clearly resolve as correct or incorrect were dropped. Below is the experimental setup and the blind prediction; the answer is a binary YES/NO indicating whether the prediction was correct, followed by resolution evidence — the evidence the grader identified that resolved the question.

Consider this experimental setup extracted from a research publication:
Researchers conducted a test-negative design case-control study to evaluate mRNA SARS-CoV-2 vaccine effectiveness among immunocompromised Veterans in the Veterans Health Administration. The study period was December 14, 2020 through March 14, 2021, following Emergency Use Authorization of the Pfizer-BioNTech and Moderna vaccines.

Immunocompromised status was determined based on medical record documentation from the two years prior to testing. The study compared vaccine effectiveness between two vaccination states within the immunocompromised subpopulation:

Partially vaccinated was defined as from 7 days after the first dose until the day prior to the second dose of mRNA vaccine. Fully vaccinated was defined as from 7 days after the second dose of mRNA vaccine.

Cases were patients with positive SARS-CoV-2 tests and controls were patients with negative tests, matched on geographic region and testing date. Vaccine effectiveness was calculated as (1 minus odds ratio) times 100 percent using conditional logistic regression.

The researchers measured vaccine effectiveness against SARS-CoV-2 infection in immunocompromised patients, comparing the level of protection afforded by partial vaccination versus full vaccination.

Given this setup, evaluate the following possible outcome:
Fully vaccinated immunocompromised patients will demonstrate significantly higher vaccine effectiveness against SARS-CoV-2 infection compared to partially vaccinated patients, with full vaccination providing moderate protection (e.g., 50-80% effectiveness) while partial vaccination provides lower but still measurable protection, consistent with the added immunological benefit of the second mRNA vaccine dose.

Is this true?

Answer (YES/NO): NO